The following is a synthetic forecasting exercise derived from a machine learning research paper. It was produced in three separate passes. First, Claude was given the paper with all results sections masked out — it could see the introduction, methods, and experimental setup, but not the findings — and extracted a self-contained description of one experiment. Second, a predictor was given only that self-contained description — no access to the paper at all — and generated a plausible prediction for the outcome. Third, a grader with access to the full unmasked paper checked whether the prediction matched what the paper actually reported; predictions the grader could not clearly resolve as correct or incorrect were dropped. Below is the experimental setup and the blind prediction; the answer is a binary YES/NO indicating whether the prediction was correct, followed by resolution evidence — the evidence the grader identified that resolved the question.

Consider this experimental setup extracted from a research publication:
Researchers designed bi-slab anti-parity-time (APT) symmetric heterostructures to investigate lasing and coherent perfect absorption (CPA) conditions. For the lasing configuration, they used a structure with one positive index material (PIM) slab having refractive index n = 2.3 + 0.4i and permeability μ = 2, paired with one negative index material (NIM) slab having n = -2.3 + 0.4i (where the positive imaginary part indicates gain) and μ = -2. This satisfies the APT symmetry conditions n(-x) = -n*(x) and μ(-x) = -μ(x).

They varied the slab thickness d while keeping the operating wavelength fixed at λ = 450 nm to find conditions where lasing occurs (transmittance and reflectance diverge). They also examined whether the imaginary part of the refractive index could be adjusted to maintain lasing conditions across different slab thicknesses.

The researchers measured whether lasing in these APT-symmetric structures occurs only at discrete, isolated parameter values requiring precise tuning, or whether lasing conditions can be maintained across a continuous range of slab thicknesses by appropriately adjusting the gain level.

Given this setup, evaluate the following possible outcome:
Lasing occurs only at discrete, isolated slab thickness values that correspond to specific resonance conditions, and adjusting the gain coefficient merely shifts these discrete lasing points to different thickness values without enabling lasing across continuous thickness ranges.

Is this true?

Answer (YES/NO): NO